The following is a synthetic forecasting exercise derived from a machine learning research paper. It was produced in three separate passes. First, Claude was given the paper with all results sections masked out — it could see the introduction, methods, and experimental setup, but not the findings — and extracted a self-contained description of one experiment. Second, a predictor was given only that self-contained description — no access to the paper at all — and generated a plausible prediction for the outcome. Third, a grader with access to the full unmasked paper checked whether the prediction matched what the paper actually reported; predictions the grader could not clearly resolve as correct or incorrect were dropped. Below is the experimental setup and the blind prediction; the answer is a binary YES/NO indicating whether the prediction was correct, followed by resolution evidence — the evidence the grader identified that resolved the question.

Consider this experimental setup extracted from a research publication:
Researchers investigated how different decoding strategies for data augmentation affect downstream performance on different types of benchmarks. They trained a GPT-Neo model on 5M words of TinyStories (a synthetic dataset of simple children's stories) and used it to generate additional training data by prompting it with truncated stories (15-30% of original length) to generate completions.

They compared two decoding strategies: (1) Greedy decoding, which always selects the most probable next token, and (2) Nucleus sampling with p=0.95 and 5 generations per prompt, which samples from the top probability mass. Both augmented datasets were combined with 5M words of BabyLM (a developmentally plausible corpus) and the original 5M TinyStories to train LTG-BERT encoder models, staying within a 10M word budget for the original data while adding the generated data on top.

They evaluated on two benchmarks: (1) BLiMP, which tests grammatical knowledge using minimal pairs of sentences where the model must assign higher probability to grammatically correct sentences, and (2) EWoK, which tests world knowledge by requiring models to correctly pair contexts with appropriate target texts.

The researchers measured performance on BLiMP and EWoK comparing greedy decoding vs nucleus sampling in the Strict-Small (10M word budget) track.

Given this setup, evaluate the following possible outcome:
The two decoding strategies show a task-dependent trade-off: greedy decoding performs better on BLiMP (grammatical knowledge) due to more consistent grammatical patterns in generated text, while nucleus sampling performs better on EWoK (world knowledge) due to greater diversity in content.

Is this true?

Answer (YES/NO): NO